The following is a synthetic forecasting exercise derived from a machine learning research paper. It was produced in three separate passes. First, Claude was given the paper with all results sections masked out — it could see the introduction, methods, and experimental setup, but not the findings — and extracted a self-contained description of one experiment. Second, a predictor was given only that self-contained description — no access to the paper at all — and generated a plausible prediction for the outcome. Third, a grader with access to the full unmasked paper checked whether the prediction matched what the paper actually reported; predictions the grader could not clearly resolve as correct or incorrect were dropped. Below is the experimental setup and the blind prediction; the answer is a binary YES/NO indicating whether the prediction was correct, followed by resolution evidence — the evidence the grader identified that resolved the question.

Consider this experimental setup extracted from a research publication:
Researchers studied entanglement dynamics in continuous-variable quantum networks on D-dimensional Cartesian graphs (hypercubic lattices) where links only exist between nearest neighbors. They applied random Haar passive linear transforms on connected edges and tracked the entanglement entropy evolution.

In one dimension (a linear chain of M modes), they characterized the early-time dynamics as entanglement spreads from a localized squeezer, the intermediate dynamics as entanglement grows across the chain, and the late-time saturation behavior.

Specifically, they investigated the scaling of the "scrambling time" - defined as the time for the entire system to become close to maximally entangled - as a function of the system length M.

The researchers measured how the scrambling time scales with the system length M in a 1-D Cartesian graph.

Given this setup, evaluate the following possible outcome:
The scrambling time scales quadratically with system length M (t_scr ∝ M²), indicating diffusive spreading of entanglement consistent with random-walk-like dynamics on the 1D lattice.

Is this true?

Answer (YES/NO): YES